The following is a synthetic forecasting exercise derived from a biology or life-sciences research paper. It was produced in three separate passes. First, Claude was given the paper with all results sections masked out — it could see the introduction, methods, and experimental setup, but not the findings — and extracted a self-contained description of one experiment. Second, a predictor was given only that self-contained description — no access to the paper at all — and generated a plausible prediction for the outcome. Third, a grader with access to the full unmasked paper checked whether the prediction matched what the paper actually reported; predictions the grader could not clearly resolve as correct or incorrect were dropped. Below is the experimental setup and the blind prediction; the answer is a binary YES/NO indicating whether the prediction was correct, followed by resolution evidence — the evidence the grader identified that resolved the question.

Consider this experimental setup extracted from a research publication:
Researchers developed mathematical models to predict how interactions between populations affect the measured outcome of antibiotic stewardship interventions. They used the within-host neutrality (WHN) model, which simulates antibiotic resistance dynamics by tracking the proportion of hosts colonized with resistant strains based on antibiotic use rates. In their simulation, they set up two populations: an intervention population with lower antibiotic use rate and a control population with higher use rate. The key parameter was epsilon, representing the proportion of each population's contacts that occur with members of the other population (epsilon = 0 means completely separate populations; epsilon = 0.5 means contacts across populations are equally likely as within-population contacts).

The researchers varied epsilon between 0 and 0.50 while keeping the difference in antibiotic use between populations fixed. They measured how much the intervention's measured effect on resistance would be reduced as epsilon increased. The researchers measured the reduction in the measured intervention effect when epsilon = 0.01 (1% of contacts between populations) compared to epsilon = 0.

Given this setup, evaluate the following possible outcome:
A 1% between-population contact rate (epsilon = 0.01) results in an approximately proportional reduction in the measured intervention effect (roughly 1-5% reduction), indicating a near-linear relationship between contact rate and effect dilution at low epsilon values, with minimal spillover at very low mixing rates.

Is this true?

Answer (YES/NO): NO